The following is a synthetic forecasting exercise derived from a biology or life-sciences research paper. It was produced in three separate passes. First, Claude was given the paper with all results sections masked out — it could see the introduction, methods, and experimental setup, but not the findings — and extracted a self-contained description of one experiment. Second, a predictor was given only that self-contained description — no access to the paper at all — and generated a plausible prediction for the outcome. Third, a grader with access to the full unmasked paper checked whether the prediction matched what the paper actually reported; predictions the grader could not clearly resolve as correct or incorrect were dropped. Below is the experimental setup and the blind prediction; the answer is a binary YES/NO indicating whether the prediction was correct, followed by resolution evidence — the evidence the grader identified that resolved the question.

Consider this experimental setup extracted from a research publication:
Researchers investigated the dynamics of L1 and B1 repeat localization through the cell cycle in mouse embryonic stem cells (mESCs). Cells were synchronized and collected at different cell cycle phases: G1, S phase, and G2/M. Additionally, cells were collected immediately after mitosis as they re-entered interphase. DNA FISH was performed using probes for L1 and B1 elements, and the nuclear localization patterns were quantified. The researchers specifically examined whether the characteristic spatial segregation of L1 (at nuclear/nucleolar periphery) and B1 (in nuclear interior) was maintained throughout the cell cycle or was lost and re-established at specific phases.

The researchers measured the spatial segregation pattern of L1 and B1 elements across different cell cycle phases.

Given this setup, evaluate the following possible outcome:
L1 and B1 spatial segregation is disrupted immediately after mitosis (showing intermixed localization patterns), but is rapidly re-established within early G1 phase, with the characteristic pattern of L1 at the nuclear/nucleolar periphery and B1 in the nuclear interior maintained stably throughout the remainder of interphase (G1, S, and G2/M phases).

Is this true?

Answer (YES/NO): NO